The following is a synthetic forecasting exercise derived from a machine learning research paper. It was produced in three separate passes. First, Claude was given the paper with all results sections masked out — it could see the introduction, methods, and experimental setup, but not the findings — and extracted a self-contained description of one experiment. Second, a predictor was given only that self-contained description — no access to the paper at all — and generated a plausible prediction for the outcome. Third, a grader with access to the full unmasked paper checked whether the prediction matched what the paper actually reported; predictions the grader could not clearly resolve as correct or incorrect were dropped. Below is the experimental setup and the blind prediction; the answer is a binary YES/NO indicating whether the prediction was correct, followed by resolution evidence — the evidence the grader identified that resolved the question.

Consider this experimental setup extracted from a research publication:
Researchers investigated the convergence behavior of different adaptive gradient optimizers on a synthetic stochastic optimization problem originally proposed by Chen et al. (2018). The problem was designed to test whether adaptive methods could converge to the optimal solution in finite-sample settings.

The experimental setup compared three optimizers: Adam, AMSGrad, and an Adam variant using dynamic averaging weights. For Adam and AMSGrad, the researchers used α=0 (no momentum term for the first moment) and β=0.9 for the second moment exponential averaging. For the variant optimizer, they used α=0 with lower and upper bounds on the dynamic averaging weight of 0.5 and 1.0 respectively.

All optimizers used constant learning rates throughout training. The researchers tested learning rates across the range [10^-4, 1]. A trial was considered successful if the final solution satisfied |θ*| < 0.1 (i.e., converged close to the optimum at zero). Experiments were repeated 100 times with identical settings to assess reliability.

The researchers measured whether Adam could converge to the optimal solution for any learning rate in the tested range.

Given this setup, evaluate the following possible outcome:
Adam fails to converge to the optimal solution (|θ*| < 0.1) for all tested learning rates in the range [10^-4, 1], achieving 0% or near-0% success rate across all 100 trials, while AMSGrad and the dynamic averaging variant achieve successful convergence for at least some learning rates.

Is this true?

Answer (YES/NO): YES